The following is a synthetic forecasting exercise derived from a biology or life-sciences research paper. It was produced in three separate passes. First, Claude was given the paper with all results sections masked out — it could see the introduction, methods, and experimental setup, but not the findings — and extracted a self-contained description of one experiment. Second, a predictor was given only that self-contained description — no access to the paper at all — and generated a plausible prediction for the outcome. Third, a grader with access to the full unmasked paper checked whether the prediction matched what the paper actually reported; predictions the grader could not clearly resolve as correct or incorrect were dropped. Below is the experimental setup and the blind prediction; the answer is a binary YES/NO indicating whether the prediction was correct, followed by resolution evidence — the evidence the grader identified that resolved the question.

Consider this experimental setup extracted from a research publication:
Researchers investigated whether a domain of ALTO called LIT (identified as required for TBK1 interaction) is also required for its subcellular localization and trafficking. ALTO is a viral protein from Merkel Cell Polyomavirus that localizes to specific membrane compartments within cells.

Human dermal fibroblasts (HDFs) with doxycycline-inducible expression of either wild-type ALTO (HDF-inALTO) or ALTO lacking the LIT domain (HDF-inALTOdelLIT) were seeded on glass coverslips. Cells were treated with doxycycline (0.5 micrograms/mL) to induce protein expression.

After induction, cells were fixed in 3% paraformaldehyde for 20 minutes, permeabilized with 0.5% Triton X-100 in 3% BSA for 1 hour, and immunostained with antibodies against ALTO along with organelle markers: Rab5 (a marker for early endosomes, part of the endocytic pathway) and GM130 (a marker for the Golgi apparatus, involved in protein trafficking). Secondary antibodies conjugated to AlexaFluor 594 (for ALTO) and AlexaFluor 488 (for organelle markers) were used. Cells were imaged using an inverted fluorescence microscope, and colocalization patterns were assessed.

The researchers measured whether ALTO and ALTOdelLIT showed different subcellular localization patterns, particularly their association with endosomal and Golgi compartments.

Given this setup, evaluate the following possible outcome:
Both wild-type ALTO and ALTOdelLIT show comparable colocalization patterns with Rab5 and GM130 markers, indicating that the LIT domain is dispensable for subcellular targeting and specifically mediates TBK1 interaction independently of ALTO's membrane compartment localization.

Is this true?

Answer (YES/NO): YES